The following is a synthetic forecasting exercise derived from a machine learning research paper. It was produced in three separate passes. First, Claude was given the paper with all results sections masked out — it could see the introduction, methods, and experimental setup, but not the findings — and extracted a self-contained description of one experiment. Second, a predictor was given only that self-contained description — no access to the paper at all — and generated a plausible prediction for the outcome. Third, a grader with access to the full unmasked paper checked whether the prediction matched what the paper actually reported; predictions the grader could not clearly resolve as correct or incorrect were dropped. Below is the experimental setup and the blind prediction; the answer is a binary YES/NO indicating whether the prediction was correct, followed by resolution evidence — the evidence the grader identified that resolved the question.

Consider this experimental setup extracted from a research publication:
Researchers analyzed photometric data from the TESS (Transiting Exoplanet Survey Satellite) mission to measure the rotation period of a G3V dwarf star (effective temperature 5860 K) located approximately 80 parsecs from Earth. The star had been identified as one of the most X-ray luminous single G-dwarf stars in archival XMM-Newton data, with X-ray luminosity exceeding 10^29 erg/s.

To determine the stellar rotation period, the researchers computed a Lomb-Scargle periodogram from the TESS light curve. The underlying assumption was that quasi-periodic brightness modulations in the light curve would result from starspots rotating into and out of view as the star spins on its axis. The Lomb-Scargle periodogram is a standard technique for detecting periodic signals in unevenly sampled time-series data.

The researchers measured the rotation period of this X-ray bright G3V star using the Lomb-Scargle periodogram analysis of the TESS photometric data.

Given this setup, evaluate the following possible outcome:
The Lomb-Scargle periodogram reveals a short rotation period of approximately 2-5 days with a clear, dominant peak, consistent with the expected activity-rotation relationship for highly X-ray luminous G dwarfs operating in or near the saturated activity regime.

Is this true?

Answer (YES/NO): NO